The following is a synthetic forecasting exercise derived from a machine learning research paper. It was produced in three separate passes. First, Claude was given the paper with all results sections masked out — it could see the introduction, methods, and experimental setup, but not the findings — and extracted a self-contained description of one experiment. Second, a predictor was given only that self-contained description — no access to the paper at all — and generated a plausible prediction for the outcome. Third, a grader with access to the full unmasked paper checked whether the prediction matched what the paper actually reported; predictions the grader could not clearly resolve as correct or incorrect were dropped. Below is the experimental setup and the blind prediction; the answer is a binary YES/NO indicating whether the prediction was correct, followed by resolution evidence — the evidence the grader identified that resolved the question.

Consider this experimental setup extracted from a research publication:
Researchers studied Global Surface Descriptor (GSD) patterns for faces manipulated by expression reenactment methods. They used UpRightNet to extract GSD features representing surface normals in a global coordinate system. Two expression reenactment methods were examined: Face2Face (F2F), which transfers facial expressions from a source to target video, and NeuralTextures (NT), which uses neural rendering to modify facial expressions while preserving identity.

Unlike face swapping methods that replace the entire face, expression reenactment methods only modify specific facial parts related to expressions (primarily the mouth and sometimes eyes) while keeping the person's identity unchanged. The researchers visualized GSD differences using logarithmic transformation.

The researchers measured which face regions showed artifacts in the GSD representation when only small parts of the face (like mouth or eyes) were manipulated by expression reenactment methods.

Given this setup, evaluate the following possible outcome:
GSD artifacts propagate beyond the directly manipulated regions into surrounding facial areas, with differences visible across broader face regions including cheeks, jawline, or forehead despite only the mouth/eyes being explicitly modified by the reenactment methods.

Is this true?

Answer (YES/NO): YES